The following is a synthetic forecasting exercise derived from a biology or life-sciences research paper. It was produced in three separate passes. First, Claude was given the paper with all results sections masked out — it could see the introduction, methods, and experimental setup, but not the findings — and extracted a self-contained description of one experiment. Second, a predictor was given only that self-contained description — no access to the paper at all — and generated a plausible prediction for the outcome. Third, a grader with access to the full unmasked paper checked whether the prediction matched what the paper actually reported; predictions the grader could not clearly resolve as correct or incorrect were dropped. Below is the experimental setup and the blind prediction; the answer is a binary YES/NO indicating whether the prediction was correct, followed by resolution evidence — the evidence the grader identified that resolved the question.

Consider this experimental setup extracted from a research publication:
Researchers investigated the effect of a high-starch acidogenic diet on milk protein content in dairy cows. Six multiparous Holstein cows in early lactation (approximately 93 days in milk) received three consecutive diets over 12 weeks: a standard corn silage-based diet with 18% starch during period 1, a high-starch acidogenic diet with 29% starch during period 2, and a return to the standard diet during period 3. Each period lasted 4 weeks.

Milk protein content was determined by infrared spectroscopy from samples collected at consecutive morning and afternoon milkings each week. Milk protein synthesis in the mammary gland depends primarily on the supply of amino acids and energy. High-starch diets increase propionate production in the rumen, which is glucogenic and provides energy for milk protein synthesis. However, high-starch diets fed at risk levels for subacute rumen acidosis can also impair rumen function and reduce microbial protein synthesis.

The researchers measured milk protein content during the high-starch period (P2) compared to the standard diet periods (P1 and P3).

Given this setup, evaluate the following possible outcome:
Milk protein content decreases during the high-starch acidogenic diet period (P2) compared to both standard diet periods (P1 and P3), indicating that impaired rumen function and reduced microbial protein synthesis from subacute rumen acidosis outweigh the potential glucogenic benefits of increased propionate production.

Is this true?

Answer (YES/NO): NO